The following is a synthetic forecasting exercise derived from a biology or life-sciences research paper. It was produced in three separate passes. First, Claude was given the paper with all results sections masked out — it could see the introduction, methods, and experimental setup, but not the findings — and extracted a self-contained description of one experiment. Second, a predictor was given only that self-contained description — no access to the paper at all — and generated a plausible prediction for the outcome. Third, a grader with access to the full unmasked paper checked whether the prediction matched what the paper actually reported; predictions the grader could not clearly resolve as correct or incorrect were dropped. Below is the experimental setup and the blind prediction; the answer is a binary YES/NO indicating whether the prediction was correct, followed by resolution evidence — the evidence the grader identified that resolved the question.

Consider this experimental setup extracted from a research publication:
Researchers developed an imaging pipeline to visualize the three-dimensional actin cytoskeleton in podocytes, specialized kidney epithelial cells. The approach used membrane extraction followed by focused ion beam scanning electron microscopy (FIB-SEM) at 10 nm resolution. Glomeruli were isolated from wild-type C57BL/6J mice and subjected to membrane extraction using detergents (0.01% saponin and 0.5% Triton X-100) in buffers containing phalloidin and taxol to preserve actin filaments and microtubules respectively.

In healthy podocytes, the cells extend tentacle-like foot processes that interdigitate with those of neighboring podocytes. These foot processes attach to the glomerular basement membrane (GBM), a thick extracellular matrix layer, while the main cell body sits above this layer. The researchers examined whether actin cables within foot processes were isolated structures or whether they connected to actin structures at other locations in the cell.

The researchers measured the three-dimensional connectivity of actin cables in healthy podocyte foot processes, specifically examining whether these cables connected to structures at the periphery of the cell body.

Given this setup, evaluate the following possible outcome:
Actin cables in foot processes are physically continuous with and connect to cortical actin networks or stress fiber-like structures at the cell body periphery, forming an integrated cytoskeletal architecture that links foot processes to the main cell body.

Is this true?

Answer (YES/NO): YES